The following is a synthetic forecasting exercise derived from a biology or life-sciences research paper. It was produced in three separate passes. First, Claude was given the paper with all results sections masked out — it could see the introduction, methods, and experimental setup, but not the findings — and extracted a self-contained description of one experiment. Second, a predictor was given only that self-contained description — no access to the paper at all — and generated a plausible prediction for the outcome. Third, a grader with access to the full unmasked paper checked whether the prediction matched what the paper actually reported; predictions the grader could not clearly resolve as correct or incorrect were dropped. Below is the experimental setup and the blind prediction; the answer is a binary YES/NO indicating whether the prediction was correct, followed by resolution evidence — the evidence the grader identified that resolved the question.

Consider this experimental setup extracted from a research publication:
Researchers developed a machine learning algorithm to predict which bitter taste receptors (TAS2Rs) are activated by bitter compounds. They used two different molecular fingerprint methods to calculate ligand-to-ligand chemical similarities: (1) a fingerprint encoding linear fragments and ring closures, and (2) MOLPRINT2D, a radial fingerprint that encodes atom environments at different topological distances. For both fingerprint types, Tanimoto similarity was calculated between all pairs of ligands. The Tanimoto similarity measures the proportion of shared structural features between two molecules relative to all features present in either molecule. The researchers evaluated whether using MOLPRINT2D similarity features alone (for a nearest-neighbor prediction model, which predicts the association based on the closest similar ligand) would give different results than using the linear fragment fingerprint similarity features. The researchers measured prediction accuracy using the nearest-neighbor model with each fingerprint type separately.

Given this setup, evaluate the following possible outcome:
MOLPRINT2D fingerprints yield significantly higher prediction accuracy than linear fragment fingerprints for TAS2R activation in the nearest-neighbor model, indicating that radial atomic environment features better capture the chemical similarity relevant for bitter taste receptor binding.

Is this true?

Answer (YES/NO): NO